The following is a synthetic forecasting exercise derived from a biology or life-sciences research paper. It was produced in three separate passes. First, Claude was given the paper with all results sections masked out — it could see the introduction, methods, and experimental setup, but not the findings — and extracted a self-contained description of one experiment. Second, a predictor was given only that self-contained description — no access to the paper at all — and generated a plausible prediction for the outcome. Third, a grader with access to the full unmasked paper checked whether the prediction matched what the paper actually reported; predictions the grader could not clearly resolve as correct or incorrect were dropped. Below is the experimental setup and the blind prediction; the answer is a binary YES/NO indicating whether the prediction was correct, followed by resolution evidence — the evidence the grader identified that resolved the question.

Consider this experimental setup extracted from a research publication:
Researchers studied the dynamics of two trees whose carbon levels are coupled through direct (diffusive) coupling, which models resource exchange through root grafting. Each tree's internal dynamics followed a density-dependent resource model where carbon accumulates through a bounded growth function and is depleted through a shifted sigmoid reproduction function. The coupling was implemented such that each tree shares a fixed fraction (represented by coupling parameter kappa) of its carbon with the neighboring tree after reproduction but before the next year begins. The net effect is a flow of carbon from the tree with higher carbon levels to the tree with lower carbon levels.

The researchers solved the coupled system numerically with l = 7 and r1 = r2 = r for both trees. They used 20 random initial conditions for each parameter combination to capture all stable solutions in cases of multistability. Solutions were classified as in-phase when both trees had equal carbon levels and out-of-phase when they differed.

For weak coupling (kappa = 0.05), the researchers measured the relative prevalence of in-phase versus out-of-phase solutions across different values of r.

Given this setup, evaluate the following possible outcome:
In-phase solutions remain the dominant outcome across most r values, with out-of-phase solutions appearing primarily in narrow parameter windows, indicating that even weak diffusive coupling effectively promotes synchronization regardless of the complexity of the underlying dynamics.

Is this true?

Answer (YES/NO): NO